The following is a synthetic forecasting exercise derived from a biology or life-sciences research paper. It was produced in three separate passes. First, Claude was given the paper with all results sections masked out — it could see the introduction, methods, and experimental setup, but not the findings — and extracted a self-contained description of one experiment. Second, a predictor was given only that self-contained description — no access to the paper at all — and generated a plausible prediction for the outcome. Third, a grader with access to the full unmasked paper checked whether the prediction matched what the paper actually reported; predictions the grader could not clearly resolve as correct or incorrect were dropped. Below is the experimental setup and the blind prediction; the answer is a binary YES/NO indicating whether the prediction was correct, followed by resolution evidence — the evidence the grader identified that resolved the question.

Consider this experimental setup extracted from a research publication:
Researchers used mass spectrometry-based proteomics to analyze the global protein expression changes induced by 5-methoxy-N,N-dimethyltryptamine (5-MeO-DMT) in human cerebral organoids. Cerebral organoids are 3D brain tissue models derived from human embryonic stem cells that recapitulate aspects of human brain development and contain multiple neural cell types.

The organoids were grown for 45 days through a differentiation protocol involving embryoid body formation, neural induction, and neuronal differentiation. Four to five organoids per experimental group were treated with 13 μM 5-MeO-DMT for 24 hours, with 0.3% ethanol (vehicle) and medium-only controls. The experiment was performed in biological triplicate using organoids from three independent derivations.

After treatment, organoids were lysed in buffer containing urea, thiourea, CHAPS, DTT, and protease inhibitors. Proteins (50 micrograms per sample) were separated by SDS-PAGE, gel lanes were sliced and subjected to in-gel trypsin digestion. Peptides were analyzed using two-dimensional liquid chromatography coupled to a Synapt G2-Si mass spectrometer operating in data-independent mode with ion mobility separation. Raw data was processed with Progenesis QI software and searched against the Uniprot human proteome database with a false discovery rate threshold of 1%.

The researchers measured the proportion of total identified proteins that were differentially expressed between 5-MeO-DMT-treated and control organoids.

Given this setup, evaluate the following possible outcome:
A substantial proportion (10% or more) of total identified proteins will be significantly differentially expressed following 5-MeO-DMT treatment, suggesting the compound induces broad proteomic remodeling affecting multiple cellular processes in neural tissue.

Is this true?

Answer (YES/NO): YES